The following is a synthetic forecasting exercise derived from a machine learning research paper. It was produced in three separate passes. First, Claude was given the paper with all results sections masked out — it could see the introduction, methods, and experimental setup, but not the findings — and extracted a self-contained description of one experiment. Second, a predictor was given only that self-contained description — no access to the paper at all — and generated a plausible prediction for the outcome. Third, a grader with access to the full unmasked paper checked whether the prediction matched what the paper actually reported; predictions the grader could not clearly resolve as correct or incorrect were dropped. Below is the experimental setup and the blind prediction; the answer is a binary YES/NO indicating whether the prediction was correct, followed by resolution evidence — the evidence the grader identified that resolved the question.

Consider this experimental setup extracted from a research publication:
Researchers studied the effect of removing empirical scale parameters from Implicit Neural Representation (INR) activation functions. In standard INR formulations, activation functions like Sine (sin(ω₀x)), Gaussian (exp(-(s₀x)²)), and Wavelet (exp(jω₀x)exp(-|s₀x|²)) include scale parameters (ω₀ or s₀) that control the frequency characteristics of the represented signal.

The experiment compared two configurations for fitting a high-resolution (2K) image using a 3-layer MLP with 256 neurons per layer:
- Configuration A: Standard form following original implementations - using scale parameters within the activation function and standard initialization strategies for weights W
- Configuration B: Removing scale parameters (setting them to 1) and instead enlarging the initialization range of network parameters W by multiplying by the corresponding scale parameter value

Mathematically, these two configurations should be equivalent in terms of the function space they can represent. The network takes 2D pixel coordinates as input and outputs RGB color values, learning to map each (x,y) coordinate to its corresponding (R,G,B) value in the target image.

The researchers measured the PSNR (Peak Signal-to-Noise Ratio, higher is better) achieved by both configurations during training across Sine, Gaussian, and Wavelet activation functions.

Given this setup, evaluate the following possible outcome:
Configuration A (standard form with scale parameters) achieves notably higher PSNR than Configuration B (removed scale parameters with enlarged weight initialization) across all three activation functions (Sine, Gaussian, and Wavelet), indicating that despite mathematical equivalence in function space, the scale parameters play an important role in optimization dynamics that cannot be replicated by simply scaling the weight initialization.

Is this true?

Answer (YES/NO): YES